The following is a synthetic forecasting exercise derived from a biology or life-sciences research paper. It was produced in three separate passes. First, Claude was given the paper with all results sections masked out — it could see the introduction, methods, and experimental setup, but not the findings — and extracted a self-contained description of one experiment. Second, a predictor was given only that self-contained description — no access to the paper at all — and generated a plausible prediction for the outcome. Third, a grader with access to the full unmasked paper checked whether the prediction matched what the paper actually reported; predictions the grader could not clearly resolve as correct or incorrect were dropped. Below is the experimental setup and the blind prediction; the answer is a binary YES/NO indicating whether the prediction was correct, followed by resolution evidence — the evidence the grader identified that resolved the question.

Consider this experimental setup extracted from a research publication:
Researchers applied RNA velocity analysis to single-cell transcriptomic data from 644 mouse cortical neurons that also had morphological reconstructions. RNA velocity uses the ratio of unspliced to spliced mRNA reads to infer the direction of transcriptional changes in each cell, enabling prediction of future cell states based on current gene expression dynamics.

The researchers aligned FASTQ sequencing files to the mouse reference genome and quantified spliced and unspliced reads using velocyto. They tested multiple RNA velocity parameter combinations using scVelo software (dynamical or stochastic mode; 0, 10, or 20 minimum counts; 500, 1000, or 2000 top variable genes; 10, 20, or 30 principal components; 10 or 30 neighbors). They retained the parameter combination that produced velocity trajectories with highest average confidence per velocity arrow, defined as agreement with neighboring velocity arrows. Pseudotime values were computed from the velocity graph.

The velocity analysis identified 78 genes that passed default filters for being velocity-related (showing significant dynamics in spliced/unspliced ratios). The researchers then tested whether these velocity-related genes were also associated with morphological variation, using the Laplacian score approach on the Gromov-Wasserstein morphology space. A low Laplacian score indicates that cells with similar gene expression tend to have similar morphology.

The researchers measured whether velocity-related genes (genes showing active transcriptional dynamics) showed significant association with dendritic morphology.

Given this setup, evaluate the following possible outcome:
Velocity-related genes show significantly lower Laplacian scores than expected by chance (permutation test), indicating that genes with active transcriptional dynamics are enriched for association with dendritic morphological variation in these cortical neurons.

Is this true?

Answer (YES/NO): YES